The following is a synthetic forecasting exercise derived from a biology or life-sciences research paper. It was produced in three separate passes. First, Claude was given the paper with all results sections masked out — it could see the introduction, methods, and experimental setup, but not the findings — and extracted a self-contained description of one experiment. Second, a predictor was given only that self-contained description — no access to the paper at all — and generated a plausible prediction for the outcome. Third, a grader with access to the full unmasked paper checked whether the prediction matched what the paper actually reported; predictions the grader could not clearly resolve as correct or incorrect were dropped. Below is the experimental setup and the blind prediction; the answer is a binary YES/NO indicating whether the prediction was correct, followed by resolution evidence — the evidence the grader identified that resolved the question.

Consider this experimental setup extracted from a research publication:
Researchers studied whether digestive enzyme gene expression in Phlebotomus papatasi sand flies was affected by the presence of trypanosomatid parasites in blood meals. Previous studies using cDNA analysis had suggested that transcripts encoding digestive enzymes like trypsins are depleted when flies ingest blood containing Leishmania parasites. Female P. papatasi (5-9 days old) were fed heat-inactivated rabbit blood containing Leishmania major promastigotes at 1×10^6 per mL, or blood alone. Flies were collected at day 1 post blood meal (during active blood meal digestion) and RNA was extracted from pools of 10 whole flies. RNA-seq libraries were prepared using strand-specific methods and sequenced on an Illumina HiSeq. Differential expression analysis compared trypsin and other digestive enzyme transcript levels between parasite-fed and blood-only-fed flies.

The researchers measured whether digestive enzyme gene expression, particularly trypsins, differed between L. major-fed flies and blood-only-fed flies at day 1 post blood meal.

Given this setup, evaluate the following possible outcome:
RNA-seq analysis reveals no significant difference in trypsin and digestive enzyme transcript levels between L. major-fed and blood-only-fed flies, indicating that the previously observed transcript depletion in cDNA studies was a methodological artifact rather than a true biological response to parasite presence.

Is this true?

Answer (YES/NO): NO